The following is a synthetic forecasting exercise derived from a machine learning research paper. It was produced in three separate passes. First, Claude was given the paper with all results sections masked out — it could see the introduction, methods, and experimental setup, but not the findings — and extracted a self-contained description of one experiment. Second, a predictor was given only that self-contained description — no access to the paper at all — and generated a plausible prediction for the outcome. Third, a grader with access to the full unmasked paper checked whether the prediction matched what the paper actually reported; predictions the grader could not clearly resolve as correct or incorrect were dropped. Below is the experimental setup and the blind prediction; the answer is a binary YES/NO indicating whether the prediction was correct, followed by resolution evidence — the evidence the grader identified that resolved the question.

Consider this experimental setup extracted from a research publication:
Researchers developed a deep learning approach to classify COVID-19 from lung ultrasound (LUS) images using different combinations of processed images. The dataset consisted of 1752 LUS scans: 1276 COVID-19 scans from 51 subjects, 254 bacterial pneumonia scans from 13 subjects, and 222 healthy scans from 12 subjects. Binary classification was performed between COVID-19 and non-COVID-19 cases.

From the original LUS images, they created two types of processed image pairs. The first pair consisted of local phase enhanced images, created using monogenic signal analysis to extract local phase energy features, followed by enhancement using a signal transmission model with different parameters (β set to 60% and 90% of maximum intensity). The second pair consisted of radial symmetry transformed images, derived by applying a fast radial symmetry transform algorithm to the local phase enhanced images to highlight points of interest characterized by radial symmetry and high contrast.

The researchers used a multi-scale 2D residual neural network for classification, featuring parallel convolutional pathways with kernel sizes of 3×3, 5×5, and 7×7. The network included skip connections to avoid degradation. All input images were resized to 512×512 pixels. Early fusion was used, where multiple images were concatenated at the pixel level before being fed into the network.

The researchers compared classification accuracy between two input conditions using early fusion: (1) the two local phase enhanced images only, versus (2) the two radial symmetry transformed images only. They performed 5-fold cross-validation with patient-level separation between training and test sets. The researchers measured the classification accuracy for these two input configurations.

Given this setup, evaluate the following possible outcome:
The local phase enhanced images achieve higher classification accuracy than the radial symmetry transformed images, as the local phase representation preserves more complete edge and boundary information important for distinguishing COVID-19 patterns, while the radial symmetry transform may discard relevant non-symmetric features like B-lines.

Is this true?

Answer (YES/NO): YES